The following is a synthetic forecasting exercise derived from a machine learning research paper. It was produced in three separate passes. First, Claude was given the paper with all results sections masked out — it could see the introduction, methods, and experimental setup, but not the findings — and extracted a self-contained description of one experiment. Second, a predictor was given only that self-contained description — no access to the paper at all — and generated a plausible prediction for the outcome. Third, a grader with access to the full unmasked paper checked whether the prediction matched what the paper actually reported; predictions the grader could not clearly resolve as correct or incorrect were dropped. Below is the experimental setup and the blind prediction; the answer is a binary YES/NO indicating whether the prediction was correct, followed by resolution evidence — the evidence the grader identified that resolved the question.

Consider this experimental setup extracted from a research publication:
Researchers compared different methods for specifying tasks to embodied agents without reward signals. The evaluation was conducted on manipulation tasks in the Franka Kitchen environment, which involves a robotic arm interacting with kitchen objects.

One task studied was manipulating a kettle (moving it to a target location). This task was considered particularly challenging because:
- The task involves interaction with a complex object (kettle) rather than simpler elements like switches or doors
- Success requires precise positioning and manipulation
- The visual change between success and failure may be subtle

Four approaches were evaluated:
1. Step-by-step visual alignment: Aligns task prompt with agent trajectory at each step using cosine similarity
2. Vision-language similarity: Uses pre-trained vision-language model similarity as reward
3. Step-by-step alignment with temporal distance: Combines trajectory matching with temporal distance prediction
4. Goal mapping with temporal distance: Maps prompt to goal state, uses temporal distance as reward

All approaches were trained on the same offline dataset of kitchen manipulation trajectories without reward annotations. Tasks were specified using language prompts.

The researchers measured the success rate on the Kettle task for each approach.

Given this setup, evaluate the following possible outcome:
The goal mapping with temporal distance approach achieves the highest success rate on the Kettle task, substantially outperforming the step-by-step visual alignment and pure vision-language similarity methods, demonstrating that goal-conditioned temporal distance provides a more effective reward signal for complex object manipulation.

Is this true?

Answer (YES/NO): NO